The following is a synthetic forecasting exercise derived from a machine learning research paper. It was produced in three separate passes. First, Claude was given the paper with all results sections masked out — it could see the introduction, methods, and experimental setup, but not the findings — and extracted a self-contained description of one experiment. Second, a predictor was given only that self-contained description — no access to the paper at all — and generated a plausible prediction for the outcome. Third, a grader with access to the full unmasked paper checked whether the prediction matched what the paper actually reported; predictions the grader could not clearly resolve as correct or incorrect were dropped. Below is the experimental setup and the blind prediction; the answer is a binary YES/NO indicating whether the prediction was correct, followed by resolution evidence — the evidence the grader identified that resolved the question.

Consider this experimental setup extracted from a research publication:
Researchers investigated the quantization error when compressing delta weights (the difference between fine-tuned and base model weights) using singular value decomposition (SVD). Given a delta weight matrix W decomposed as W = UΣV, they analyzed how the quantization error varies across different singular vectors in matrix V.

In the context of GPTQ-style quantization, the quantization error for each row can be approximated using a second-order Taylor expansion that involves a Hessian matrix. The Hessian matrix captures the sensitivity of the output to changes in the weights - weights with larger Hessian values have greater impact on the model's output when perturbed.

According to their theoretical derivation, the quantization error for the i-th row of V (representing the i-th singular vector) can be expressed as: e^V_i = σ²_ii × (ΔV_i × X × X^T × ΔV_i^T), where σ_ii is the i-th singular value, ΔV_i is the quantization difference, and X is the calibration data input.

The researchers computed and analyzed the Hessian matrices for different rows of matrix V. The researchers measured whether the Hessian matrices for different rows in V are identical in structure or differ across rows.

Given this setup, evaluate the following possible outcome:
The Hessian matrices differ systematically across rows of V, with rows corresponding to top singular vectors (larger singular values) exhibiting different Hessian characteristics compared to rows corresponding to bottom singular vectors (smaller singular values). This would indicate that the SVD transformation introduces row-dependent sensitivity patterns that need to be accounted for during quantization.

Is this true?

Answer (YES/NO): YES